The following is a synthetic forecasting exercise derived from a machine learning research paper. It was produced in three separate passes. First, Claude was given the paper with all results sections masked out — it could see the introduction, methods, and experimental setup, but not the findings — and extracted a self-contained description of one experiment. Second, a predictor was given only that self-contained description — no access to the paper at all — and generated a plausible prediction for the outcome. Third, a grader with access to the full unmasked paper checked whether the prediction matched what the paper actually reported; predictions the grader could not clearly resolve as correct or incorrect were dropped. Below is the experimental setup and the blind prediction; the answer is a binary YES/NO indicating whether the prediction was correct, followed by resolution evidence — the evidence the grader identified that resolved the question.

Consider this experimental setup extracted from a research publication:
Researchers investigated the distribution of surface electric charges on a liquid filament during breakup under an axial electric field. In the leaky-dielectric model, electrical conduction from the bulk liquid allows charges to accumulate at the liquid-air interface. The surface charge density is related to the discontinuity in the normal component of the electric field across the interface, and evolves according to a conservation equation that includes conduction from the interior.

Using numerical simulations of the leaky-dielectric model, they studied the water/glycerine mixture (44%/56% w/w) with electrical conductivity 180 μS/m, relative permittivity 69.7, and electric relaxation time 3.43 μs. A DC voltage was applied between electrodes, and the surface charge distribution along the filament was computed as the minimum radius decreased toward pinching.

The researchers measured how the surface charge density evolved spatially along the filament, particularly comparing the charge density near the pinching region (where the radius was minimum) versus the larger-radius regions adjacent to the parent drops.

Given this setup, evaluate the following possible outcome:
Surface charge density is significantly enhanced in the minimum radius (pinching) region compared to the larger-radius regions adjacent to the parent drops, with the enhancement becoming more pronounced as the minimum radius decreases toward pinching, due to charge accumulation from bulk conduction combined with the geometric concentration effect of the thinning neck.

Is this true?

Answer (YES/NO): NO